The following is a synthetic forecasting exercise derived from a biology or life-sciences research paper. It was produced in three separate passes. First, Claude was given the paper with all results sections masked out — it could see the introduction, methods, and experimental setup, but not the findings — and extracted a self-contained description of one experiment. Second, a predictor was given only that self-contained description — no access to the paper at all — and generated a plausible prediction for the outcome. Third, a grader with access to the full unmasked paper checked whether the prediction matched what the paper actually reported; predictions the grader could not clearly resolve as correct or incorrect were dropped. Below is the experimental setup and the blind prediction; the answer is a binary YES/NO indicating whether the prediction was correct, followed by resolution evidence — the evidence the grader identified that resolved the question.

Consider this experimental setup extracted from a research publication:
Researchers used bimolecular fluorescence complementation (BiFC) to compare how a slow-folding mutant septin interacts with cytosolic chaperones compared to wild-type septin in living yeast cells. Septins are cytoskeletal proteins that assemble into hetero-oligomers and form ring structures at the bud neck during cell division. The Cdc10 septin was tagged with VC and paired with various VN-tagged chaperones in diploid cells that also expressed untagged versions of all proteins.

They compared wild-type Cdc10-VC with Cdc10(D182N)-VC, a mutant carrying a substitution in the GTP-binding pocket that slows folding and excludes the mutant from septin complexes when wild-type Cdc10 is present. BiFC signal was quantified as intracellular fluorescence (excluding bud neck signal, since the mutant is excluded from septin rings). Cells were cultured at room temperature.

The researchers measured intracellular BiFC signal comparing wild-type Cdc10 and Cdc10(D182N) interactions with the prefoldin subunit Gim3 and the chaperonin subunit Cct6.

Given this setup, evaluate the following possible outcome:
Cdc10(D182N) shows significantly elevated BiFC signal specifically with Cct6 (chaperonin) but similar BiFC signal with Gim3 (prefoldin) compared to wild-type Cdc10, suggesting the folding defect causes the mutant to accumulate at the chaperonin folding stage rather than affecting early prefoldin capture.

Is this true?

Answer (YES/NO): NO